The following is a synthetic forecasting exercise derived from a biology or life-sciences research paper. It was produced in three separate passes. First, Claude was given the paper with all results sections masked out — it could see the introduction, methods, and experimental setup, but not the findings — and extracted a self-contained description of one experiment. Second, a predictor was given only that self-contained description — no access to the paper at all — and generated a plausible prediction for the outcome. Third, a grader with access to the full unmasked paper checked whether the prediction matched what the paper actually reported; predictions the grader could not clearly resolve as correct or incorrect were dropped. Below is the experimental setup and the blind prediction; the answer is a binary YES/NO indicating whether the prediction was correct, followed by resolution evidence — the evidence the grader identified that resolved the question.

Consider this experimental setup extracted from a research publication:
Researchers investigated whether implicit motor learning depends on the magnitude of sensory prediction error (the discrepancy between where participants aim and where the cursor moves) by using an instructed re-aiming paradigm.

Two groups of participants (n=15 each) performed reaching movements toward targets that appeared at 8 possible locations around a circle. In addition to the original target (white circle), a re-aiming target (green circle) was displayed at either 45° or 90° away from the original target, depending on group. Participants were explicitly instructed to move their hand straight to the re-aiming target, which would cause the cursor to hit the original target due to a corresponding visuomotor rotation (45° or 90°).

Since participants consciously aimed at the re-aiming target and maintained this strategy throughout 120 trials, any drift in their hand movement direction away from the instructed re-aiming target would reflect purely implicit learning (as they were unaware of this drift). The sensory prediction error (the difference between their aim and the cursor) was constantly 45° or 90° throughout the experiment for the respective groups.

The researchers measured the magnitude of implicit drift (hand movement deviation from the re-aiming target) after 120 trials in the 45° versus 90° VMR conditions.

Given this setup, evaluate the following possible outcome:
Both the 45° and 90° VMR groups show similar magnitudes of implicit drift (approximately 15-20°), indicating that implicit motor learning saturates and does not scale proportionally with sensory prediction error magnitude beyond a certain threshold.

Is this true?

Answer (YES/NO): NO